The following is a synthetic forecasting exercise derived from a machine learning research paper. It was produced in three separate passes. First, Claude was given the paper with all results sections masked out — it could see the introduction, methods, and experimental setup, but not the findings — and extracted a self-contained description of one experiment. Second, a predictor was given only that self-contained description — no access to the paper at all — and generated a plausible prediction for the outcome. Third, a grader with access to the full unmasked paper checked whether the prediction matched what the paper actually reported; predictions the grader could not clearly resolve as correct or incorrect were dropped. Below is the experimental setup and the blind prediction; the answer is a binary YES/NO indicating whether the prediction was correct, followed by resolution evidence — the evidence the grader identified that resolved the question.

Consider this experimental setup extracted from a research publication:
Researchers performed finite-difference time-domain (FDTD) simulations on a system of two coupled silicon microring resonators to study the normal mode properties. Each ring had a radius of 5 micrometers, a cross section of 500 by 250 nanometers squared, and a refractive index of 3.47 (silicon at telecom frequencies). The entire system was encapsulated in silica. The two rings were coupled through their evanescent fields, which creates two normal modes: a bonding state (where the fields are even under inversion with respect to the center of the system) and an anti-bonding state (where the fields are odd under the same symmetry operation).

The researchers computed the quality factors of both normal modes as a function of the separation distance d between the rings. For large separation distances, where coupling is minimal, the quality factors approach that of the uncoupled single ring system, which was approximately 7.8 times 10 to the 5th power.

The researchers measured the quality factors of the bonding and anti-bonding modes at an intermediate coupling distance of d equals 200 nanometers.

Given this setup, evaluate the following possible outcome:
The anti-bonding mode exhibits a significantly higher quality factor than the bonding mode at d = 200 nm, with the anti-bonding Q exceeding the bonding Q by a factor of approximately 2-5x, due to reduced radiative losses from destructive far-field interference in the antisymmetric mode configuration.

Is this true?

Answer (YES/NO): NO